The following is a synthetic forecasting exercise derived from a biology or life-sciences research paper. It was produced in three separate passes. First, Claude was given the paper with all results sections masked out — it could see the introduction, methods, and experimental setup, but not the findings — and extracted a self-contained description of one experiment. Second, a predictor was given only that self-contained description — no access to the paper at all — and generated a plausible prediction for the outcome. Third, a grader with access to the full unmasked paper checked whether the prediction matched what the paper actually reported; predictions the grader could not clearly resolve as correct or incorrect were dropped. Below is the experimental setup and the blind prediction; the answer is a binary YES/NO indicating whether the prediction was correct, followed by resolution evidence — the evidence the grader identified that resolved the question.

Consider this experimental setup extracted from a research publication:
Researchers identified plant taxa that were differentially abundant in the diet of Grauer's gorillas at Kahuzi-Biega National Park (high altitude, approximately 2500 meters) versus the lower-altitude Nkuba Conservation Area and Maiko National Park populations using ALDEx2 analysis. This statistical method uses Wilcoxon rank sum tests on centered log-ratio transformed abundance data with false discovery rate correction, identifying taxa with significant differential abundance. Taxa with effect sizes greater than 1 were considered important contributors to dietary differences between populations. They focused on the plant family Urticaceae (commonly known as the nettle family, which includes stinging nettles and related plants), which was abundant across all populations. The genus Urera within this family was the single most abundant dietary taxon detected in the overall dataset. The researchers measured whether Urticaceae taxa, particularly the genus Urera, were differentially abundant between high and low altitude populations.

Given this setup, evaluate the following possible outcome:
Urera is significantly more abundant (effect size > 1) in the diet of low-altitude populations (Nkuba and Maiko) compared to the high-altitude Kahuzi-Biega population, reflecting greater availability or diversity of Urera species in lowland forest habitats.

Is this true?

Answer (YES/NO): NO